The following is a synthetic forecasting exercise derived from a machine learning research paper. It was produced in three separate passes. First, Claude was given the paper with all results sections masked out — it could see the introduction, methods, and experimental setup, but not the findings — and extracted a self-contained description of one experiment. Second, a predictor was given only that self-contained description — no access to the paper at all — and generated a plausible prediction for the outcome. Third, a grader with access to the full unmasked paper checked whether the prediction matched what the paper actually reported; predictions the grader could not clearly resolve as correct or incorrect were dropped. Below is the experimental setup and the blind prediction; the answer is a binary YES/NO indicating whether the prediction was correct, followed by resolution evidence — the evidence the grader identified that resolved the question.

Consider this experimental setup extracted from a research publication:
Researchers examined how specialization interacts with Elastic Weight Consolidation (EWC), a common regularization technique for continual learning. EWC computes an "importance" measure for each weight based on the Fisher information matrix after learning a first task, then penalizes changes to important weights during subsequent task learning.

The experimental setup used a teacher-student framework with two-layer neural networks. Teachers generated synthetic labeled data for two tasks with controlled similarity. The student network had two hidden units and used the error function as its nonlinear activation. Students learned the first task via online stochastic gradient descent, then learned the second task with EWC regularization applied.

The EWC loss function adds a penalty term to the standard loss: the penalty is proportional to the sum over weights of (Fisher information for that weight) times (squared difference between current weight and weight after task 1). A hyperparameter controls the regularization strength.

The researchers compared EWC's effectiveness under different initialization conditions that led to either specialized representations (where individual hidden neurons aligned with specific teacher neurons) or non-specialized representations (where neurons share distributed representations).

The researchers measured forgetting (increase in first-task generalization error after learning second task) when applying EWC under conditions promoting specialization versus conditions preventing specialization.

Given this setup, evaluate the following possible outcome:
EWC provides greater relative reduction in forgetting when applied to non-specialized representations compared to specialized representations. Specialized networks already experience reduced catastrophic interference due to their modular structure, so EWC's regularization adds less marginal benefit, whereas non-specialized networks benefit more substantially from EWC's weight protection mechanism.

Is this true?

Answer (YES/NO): NO